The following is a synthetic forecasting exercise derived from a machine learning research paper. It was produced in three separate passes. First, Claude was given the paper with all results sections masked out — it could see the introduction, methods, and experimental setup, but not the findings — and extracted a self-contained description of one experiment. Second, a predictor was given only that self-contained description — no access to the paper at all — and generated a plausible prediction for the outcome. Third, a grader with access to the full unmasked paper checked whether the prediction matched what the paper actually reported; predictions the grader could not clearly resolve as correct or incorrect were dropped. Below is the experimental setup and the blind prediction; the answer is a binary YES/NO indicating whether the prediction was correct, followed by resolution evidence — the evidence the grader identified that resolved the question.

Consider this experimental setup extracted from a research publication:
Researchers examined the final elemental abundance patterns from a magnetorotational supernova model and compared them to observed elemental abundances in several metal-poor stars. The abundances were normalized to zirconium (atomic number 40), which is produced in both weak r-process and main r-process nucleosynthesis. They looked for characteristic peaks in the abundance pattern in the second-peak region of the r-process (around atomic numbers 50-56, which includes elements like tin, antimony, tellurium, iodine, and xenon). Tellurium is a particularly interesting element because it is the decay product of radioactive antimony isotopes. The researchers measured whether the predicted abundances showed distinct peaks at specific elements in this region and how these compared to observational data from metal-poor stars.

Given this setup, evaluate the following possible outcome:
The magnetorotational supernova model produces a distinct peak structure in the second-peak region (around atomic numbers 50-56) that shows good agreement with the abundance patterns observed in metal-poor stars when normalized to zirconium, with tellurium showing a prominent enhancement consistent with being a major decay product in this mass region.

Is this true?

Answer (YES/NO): YES